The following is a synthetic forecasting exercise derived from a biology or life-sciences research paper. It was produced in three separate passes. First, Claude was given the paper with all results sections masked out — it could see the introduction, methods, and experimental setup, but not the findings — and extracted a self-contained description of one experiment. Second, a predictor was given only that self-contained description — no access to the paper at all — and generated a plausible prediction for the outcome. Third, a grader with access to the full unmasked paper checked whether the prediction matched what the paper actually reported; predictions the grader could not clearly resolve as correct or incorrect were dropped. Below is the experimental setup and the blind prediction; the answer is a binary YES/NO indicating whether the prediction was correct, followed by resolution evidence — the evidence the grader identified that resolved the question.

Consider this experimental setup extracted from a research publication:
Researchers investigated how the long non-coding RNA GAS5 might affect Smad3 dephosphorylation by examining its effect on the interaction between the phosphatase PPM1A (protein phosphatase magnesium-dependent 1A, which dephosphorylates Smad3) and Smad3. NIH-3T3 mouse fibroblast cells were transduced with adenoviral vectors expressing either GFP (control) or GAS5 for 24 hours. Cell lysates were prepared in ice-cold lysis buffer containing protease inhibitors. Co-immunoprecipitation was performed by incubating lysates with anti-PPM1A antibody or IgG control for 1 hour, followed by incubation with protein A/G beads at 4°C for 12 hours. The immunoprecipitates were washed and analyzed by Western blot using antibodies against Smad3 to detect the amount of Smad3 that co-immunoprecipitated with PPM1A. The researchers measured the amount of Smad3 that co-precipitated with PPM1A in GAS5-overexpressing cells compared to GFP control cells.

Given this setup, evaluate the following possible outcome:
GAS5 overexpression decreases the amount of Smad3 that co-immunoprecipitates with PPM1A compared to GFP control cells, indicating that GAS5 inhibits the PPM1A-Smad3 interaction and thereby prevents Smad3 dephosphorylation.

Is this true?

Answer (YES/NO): NO